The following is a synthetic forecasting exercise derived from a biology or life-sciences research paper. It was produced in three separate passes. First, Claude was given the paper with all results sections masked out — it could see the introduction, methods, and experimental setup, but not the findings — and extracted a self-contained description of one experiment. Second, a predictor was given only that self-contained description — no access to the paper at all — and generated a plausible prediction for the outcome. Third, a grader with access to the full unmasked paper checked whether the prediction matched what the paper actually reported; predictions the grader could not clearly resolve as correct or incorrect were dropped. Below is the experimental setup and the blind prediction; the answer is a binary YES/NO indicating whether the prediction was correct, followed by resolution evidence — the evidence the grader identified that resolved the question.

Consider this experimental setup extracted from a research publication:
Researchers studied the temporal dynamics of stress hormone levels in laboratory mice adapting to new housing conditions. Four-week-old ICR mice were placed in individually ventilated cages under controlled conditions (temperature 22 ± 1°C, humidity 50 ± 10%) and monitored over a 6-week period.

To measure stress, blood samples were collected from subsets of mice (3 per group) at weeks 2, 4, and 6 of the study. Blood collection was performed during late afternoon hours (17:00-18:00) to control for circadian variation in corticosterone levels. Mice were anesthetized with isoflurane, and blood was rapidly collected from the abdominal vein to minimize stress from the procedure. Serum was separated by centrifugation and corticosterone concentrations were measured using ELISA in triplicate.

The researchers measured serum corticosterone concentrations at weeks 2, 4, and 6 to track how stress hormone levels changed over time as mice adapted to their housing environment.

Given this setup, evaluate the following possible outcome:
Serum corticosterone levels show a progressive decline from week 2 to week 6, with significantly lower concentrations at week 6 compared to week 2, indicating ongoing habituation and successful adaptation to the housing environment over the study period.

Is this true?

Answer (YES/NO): NO